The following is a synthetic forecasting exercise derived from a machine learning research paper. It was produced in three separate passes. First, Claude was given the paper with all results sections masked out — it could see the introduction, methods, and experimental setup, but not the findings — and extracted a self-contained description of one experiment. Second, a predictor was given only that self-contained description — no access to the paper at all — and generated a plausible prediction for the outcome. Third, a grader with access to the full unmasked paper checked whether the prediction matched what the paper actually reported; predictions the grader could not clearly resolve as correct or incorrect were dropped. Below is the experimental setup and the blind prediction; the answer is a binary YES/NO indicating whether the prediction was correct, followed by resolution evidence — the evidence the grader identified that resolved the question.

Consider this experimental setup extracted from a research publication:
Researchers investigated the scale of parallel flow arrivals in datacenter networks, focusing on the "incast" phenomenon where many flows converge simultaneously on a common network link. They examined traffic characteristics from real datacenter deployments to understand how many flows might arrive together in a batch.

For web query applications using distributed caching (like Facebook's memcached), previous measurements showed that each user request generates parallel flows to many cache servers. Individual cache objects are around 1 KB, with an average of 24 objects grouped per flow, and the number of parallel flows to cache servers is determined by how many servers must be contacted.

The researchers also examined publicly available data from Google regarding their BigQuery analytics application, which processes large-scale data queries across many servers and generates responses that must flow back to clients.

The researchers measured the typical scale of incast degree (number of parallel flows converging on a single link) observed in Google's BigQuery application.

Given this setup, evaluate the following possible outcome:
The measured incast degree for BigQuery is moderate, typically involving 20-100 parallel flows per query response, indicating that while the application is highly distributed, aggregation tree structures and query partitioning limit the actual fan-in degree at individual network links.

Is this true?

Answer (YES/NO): NO